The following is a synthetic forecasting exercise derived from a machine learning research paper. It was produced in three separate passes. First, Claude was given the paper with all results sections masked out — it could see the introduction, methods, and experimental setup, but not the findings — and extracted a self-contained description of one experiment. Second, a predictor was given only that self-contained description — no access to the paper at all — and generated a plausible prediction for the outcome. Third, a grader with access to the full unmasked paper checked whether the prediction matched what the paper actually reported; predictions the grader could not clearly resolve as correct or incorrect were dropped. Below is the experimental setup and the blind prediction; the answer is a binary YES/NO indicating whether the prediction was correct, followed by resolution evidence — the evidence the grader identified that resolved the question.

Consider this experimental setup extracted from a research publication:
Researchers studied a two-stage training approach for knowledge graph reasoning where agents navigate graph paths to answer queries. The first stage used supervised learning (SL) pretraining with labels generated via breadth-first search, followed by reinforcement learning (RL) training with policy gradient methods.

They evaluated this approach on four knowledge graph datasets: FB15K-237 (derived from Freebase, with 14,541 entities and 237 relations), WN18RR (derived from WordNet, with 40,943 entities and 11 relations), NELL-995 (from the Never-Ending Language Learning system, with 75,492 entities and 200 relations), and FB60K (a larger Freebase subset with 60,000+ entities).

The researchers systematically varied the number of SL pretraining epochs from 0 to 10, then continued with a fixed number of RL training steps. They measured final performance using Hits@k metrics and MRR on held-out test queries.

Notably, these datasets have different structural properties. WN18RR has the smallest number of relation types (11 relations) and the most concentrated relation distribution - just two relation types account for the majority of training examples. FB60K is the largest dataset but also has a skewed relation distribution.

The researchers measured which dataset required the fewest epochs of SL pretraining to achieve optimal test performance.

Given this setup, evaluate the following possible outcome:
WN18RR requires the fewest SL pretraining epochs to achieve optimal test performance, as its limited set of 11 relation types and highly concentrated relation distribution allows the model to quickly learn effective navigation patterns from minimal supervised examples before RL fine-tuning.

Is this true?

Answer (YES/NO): YES